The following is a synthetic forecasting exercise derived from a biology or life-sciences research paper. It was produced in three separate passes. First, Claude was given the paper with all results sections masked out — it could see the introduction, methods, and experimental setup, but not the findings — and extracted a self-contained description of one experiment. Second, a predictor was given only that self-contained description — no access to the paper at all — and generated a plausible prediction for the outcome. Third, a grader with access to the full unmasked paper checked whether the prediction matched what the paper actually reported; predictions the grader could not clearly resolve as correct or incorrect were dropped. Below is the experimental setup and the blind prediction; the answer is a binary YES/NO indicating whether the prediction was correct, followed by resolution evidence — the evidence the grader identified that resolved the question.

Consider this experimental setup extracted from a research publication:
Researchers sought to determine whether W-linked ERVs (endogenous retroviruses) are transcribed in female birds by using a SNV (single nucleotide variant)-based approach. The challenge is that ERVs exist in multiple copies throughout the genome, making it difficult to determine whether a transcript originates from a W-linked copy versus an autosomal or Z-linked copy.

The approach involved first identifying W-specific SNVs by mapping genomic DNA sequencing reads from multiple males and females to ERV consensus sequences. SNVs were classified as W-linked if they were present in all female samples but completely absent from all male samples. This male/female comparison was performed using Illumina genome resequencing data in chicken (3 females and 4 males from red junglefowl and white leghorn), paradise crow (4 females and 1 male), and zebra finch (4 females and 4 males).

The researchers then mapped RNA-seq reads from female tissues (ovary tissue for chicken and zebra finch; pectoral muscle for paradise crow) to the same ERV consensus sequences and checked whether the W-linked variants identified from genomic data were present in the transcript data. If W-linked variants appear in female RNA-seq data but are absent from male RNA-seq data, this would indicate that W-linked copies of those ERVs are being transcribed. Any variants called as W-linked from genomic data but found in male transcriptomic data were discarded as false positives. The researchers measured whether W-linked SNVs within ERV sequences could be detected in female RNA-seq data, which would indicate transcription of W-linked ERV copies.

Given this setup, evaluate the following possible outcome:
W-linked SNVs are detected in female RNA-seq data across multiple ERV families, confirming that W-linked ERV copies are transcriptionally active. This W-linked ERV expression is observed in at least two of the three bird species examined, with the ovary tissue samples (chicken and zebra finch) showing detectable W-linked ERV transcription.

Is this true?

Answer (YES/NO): YES